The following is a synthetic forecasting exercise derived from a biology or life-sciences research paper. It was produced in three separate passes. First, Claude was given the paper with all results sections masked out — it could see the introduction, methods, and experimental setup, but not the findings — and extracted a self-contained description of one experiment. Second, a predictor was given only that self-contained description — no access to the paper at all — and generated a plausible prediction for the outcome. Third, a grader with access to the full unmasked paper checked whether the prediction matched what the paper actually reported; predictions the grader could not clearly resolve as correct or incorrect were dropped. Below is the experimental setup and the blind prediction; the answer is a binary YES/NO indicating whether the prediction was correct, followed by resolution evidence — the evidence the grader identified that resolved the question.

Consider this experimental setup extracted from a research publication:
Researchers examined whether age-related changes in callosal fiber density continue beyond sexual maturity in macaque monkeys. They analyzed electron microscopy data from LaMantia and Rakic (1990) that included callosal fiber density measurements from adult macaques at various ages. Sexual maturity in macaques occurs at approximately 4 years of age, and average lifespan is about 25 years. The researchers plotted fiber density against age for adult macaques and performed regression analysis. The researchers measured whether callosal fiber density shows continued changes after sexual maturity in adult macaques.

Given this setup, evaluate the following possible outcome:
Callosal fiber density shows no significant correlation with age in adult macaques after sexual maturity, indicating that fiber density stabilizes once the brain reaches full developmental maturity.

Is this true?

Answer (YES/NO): NO